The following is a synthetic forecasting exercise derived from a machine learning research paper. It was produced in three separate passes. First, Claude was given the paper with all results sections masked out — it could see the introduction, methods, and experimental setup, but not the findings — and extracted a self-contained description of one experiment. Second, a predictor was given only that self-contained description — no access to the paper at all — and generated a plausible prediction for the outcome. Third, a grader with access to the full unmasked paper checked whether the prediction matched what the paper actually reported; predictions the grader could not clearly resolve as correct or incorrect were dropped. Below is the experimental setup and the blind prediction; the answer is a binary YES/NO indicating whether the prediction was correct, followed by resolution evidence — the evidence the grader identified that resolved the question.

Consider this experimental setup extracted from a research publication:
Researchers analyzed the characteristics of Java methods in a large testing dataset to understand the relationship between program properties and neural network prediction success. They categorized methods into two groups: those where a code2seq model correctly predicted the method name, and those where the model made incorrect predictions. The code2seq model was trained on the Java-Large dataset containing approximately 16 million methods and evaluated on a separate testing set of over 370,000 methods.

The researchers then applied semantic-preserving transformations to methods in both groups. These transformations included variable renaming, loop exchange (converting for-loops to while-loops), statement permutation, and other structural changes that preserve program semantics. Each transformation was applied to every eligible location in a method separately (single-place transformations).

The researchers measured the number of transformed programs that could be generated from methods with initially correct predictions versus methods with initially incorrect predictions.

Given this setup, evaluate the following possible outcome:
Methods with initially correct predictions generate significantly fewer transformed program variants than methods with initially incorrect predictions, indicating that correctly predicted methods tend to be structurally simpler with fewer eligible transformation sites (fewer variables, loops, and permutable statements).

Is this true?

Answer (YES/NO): YES